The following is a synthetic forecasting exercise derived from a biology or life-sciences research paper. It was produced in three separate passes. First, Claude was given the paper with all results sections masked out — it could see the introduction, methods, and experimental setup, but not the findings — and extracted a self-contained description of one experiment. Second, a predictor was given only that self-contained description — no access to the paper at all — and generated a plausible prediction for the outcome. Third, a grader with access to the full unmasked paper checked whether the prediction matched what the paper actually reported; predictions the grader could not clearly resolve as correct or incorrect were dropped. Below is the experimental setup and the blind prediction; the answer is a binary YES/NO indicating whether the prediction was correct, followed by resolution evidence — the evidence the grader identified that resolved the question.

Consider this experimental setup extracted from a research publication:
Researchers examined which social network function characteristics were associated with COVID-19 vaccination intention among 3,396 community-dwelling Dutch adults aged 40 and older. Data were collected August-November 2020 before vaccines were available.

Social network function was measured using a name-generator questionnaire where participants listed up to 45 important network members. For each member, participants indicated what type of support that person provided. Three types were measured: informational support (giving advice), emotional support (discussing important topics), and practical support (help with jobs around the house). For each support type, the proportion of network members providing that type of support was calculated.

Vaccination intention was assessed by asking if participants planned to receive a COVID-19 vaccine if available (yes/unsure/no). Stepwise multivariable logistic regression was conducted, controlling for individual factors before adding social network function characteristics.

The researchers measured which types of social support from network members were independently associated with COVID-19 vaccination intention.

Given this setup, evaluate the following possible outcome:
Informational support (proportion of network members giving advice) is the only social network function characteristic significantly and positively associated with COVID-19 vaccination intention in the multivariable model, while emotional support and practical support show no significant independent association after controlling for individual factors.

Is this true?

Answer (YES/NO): NO